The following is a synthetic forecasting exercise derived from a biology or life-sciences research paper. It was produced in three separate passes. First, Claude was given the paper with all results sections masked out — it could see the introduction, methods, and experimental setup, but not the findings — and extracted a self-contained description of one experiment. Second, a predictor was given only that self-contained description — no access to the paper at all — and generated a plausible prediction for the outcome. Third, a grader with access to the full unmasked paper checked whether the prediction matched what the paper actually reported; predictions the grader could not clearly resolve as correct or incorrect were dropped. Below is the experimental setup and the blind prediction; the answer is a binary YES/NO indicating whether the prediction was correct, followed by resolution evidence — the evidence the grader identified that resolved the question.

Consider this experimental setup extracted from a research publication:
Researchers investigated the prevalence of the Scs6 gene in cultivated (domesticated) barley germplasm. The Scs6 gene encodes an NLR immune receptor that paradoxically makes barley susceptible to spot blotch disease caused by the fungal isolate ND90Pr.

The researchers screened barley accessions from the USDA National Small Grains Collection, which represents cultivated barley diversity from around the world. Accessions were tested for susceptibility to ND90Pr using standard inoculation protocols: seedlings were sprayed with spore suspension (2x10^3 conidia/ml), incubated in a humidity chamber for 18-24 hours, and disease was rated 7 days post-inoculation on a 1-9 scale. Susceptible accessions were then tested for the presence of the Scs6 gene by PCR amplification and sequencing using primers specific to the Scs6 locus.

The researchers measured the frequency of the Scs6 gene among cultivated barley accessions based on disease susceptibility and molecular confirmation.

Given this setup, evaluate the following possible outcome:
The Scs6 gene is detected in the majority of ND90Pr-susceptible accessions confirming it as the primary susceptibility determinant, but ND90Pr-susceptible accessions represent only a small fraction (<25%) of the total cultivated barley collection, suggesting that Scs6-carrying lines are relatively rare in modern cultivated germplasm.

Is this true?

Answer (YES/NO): NO